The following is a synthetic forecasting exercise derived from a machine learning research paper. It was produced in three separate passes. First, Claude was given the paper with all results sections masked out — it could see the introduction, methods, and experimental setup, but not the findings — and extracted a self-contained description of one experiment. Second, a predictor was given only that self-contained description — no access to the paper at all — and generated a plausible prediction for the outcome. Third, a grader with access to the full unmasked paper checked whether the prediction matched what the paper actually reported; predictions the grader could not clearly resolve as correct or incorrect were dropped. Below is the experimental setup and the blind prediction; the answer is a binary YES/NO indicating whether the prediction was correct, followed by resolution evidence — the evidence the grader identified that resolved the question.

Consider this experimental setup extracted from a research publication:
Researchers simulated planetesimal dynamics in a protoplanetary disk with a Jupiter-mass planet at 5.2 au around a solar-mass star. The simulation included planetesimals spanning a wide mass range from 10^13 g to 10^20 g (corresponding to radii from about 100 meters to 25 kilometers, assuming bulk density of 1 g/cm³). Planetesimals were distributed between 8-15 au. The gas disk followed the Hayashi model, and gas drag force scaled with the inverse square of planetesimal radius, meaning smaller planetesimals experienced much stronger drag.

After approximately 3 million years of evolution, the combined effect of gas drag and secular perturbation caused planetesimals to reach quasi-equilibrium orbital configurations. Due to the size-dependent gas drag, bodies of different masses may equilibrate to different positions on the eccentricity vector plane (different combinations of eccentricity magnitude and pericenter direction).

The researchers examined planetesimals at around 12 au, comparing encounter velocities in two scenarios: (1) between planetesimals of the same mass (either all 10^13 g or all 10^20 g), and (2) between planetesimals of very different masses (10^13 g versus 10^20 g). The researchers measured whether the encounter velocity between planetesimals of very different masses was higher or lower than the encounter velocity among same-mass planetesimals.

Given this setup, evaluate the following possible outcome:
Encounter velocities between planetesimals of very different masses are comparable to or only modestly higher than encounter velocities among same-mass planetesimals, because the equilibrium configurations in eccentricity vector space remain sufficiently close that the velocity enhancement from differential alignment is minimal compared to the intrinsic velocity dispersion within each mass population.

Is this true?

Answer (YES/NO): NO